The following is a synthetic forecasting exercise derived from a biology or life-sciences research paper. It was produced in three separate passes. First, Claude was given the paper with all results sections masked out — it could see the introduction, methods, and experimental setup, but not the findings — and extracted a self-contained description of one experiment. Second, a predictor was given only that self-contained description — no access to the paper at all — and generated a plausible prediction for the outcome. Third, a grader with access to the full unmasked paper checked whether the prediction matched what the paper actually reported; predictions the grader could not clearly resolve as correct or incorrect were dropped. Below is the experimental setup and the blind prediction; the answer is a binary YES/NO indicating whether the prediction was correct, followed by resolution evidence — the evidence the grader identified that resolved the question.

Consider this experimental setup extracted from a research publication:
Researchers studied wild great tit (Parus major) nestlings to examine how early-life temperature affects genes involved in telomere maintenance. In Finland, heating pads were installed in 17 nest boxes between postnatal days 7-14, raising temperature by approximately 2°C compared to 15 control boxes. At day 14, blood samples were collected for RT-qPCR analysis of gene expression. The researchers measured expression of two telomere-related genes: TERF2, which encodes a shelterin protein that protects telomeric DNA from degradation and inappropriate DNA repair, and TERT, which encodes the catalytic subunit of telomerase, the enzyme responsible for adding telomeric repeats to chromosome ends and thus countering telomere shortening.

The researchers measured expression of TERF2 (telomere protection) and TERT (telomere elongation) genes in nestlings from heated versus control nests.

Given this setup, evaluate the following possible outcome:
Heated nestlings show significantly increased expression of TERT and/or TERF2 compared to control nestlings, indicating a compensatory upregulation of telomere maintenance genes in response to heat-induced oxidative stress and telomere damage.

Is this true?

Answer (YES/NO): NO